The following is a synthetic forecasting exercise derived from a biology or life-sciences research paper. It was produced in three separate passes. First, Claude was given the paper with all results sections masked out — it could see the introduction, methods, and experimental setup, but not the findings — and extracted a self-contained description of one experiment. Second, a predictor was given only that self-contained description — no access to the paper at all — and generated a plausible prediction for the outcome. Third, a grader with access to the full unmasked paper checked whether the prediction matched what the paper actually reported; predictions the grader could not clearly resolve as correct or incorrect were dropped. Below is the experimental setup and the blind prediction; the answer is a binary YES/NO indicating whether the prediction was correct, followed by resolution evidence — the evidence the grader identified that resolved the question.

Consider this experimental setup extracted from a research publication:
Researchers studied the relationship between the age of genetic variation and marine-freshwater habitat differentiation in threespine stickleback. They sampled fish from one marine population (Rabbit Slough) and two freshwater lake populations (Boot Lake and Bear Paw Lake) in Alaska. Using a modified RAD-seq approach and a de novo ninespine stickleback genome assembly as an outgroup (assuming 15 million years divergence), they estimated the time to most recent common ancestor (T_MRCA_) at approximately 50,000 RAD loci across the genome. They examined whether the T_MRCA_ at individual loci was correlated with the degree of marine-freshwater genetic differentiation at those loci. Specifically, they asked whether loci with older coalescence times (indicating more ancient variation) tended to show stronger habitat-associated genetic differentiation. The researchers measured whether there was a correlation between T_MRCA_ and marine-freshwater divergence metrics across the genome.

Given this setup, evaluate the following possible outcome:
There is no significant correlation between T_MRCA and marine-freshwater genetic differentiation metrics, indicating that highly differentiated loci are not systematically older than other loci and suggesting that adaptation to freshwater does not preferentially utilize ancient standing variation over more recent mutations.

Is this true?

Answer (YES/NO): NO